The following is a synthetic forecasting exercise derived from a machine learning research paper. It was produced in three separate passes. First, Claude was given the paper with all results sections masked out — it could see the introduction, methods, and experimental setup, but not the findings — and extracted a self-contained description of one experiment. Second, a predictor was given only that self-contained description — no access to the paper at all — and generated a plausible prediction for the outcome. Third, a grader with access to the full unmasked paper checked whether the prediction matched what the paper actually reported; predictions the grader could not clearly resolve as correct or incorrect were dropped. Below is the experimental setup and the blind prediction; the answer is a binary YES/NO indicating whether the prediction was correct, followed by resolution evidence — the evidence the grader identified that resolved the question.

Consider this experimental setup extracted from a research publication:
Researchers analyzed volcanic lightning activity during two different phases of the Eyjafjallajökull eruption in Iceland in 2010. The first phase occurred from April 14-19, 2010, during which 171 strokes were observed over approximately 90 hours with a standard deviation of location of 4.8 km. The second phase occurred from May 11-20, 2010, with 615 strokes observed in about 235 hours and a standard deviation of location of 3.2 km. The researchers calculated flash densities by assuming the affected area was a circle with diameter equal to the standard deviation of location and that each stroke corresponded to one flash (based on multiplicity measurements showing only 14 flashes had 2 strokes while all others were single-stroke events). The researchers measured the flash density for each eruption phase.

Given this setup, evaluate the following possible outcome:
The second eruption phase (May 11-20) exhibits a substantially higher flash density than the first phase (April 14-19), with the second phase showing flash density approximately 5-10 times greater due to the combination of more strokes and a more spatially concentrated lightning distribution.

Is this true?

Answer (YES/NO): NO